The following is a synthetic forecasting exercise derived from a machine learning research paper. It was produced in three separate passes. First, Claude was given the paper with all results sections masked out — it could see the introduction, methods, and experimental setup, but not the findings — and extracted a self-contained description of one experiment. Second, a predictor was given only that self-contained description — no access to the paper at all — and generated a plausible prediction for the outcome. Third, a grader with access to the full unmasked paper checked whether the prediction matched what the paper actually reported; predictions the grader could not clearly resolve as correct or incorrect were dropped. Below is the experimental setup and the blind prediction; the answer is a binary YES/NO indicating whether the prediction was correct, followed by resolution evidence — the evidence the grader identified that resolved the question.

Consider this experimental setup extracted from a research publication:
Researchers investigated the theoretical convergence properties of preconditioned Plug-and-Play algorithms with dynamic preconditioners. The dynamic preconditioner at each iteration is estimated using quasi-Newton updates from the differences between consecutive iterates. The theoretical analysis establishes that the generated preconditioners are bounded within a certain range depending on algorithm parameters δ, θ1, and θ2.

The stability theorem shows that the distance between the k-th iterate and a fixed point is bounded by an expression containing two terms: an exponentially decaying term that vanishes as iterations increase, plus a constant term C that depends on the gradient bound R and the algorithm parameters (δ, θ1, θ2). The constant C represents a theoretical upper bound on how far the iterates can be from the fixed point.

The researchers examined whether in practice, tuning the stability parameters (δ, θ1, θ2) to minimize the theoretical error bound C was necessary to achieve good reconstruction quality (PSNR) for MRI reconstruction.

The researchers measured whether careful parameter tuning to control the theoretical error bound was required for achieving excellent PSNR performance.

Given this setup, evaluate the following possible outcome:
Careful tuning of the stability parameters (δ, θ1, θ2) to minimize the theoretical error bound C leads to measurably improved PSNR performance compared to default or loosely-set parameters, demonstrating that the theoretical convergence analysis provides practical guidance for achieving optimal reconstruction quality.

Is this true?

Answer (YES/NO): NO